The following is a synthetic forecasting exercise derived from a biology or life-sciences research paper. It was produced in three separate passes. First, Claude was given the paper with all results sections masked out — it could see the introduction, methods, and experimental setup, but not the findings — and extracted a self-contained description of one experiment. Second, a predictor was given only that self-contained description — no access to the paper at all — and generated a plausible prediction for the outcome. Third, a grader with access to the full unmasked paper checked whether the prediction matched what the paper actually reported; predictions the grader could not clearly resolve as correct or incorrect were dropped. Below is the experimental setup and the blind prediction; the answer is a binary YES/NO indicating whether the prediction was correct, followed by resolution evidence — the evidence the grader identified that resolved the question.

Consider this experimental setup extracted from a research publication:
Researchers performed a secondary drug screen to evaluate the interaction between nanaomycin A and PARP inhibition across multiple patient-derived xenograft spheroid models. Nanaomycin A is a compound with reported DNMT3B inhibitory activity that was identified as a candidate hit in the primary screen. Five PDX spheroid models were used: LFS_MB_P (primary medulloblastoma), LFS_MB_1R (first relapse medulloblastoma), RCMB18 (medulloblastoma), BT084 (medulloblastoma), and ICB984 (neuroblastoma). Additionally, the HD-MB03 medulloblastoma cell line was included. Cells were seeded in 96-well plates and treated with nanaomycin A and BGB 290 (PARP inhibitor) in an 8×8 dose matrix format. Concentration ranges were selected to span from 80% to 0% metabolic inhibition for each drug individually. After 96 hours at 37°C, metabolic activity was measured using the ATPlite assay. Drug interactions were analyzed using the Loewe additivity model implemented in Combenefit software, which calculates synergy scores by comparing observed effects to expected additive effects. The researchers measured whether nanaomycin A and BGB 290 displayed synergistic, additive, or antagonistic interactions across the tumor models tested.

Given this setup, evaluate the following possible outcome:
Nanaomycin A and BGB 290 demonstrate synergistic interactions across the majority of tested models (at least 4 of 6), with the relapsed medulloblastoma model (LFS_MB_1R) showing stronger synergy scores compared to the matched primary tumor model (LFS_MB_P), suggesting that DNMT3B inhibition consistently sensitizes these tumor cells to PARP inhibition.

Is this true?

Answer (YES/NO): NO